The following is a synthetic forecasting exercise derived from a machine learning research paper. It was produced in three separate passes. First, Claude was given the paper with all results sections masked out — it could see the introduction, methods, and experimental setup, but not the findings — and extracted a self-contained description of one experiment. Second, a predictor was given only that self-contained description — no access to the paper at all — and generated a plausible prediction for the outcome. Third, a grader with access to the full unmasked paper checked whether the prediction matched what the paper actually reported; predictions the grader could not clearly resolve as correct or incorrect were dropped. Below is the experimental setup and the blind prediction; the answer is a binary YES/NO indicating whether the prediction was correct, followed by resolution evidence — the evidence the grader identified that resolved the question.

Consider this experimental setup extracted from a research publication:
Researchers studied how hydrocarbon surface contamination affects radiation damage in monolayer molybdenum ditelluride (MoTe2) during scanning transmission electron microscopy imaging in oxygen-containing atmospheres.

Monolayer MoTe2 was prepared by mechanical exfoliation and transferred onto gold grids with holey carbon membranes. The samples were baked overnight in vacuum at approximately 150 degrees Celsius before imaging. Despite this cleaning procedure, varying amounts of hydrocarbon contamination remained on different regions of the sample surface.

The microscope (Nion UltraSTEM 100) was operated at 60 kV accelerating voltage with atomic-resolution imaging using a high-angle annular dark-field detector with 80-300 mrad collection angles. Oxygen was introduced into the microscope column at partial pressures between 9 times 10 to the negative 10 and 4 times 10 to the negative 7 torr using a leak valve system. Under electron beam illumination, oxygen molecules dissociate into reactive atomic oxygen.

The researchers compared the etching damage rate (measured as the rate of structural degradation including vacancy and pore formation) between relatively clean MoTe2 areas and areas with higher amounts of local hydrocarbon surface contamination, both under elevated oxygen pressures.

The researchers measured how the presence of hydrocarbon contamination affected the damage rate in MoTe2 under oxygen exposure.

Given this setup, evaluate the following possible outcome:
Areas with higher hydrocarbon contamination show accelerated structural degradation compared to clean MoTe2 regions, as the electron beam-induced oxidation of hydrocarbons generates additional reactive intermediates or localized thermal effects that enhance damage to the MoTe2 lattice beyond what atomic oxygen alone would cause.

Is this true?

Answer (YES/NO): NO